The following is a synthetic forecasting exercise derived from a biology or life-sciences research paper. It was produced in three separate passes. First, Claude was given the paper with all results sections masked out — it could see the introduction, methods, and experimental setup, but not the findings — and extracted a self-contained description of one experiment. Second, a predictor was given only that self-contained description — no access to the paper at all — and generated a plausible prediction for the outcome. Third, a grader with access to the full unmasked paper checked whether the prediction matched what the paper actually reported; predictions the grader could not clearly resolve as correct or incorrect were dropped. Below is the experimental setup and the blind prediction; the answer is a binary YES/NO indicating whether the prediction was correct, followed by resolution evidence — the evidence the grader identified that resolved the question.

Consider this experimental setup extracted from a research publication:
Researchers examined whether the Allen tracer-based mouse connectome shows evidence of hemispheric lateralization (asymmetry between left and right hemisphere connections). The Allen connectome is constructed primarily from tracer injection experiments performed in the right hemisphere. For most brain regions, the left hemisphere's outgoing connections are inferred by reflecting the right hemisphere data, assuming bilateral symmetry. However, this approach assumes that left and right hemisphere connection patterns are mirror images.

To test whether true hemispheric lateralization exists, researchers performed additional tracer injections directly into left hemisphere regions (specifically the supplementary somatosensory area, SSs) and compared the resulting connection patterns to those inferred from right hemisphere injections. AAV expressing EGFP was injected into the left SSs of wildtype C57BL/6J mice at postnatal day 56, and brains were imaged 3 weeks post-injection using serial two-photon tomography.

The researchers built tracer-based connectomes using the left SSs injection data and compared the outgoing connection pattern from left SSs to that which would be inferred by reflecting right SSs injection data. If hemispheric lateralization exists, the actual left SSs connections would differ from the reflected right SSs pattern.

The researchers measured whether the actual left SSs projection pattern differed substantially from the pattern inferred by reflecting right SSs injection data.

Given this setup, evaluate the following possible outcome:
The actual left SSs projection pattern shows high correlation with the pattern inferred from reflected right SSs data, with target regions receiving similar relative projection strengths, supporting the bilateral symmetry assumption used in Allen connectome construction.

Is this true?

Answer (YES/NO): NO